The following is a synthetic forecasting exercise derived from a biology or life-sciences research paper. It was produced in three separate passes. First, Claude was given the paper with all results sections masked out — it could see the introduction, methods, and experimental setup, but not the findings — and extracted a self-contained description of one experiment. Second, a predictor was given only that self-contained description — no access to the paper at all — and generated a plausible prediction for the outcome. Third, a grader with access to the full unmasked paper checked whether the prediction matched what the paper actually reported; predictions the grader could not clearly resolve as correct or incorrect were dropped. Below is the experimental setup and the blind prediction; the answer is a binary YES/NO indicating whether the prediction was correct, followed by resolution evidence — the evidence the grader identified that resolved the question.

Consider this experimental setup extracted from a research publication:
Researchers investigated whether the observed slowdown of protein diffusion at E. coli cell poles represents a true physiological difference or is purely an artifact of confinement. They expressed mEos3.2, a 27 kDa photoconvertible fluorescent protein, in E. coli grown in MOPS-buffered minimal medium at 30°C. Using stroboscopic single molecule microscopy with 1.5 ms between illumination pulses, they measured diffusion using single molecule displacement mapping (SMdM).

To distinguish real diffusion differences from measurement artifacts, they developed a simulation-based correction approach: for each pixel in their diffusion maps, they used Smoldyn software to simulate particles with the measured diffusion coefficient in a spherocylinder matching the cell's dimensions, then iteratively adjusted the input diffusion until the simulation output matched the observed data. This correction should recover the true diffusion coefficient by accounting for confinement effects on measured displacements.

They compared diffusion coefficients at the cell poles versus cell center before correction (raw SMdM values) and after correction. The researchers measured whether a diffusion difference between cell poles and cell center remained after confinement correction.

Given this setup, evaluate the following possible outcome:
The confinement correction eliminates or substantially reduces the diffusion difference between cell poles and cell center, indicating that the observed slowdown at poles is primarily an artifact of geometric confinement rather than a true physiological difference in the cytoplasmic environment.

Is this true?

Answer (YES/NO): NO